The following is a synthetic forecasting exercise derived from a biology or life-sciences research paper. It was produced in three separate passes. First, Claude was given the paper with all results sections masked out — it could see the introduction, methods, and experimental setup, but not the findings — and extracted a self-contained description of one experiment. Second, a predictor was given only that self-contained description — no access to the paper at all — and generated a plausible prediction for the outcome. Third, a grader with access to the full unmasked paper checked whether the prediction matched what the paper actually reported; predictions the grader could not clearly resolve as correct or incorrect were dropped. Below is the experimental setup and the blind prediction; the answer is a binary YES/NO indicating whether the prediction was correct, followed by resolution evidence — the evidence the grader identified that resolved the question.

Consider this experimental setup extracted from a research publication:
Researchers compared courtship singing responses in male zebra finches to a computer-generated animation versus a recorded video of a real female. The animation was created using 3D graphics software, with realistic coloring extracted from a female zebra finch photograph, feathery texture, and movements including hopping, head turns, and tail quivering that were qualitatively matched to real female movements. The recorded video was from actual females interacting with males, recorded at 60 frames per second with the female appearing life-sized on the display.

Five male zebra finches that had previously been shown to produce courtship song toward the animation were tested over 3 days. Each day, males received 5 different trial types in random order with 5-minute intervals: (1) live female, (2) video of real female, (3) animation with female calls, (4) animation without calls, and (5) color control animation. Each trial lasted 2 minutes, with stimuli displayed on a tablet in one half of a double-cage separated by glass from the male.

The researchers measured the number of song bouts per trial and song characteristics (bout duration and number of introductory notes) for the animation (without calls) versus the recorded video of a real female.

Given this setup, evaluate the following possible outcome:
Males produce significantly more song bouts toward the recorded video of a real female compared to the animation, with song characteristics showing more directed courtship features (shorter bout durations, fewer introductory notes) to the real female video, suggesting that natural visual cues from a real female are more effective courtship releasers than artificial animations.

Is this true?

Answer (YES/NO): NO